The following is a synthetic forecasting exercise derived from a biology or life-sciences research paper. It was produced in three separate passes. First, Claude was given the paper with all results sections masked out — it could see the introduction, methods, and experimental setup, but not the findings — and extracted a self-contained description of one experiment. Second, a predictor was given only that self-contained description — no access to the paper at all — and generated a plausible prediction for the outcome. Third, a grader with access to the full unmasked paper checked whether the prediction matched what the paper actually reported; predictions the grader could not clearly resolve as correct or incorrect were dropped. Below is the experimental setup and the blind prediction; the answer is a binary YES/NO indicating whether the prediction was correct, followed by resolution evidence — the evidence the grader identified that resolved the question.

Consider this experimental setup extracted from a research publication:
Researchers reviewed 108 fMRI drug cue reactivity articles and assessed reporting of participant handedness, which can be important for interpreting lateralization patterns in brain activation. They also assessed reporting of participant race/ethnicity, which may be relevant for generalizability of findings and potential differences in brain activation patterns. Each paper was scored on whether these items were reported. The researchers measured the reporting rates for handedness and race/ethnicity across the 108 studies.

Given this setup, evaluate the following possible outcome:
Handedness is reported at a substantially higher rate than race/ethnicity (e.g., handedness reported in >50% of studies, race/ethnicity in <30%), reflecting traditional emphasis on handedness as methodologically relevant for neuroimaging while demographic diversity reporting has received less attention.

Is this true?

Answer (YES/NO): NO